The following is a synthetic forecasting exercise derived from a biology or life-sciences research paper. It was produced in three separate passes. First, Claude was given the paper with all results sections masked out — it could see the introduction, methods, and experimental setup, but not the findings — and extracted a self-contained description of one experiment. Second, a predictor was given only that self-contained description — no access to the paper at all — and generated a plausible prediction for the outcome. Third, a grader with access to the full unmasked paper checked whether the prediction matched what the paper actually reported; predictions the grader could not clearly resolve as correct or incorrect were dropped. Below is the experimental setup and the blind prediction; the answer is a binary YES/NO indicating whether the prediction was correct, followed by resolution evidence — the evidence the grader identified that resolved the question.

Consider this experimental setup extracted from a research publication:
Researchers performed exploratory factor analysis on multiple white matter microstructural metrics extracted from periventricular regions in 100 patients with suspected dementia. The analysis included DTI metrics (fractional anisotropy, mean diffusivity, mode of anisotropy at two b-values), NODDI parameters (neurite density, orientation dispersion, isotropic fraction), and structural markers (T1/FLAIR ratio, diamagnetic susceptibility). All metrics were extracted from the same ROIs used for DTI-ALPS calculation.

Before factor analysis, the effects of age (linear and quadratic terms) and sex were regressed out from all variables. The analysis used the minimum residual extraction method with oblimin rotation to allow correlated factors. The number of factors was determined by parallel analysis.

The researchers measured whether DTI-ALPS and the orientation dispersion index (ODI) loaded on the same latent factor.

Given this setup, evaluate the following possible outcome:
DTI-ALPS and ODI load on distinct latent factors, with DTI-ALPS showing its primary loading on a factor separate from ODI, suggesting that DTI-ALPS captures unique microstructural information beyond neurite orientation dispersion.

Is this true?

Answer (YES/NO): NO